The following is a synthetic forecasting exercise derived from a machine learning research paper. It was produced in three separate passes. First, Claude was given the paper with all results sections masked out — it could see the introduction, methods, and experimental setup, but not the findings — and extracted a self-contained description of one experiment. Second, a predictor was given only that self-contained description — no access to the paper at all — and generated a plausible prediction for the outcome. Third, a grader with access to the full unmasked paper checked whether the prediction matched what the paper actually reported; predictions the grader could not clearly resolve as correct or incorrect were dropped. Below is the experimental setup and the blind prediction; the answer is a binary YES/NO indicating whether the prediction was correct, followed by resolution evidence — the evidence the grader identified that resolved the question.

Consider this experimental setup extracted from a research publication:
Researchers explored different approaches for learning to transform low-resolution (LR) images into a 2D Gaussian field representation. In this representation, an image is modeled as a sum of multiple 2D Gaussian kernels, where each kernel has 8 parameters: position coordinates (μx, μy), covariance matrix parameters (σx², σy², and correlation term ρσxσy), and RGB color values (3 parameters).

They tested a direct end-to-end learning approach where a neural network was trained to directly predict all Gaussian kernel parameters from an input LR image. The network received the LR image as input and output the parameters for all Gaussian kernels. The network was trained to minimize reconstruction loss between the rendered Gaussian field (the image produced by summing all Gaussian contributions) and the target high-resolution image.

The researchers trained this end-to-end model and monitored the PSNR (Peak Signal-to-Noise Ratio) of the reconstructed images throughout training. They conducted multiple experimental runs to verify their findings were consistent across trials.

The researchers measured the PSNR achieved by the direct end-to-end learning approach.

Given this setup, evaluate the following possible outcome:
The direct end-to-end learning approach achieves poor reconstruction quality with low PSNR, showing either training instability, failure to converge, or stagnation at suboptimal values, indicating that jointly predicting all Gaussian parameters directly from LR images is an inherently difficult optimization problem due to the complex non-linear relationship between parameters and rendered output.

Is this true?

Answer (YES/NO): YES